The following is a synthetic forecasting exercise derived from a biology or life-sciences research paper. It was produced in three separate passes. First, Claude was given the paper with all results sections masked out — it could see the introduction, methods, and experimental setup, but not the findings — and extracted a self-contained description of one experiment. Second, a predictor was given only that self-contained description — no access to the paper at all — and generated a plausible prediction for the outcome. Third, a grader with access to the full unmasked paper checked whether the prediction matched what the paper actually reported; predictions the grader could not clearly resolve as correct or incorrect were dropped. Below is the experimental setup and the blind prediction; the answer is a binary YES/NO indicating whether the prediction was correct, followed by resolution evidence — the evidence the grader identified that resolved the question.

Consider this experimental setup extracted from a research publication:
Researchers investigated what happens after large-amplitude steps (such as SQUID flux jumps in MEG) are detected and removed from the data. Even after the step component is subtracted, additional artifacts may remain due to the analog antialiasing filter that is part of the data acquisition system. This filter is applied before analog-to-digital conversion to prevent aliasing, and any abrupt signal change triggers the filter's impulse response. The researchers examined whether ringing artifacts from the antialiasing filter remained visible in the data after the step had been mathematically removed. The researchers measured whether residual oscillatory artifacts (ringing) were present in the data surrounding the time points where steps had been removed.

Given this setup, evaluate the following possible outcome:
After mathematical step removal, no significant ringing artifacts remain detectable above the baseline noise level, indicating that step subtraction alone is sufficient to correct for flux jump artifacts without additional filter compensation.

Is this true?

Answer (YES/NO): NO